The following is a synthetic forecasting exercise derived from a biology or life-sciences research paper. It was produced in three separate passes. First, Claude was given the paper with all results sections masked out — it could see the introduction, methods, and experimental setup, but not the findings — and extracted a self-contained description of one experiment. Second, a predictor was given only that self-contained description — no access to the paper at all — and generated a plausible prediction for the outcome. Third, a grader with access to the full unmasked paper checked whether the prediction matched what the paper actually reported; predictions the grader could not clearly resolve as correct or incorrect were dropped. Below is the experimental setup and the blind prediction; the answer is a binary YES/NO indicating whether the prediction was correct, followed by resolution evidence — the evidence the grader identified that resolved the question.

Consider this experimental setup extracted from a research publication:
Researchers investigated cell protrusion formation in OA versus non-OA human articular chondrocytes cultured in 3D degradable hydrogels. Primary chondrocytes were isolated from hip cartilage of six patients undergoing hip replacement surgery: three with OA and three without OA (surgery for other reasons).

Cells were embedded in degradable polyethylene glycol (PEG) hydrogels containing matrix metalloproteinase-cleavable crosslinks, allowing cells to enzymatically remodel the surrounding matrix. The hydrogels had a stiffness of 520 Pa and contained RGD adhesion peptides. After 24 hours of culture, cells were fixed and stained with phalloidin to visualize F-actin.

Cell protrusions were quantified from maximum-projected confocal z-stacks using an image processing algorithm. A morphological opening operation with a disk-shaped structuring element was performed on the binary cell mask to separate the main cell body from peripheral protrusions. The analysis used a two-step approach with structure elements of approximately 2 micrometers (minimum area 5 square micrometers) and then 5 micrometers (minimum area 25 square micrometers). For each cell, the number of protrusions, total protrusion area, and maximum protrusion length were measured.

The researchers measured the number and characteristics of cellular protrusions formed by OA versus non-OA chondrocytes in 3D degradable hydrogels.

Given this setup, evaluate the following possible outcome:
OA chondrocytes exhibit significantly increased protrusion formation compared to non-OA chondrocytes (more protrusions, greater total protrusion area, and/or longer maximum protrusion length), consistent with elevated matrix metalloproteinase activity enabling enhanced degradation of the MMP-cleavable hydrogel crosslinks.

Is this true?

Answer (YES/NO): NO